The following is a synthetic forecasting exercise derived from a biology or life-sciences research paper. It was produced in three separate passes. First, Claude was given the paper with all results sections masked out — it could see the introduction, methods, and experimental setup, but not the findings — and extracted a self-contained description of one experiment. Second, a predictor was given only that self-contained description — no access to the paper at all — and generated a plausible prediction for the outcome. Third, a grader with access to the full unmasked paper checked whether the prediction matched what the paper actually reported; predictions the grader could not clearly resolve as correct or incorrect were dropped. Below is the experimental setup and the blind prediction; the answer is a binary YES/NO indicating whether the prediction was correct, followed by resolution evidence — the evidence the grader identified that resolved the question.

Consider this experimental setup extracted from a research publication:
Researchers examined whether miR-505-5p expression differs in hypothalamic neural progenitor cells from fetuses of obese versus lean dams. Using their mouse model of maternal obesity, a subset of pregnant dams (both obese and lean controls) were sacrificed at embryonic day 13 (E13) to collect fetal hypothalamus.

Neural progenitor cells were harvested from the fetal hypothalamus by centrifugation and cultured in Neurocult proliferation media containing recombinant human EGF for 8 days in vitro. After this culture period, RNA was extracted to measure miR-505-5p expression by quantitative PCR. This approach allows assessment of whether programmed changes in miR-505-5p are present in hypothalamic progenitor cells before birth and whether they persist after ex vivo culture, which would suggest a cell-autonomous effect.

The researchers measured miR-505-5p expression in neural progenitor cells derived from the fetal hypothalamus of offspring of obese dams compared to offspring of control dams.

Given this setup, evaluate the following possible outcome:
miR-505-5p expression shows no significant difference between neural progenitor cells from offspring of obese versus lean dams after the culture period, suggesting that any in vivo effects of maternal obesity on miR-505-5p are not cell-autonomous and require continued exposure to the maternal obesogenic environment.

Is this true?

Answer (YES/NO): NO